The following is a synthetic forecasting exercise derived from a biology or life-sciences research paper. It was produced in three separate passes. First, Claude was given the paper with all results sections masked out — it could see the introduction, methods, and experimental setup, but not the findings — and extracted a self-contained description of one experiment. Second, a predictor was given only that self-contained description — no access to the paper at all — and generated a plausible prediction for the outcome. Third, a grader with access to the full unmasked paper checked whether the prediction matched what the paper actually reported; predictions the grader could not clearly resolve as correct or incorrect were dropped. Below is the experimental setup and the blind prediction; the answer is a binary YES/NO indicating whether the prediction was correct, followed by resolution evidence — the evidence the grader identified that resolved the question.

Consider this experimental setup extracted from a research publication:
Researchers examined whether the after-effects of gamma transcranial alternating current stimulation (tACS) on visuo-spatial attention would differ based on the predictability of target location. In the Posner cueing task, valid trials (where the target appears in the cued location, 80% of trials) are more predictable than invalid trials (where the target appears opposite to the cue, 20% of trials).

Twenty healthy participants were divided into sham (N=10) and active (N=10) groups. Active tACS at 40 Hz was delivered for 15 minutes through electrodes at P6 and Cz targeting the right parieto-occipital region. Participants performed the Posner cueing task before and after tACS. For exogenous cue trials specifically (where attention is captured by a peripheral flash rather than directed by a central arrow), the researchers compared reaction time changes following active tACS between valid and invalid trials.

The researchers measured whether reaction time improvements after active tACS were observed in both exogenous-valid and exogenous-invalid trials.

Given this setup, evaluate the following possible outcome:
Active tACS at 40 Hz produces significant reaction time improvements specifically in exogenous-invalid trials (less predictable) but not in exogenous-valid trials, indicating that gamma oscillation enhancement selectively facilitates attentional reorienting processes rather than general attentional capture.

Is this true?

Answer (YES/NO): NO